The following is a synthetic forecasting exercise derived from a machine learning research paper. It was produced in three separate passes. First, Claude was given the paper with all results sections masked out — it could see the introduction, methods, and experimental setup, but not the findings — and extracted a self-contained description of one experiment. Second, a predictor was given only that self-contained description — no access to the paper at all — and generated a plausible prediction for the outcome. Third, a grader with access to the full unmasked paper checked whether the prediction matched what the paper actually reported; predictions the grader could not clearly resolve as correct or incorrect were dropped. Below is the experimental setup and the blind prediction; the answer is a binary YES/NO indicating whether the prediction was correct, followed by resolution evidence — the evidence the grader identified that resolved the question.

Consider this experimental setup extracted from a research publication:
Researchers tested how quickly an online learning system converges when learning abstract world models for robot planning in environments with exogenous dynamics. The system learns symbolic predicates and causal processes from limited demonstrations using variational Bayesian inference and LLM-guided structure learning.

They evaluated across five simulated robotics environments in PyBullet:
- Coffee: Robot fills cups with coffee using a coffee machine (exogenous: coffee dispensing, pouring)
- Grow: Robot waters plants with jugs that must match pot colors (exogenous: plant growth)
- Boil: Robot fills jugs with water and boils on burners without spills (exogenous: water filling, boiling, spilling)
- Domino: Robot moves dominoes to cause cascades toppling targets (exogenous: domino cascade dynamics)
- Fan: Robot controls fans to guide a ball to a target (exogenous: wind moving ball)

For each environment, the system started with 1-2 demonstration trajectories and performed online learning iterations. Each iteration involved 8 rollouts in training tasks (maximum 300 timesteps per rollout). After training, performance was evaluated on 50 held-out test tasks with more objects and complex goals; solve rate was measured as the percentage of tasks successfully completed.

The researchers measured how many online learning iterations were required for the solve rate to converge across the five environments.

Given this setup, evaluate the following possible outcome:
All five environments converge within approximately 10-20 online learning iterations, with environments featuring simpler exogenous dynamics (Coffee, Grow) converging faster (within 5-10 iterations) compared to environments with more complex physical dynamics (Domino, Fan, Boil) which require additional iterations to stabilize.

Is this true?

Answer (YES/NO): NO